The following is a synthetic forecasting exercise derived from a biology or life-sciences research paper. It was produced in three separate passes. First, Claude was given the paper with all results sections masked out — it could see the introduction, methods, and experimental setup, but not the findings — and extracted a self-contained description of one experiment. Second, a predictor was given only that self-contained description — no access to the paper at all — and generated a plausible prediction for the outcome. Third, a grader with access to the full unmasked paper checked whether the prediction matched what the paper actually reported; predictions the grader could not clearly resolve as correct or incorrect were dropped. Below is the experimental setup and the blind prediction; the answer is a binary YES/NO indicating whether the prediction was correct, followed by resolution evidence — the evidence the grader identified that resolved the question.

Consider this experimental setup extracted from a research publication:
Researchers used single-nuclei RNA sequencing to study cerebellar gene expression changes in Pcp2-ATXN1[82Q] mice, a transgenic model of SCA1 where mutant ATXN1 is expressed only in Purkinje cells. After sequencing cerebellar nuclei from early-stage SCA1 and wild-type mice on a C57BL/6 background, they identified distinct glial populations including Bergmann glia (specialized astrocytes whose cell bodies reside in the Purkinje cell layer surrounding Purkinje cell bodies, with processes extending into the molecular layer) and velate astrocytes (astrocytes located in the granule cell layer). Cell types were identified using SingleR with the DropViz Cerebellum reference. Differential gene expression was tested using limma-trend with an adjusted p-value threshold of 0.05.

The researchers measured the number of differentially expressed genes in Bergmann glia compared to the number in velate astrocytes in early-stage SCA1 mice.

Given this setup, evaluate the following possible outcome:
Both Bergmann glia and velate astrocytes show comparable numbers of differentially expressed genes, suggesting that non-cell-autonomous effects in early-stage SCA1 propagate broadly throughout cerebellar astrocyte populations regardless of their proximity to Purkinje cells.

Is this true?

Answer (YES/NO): NO